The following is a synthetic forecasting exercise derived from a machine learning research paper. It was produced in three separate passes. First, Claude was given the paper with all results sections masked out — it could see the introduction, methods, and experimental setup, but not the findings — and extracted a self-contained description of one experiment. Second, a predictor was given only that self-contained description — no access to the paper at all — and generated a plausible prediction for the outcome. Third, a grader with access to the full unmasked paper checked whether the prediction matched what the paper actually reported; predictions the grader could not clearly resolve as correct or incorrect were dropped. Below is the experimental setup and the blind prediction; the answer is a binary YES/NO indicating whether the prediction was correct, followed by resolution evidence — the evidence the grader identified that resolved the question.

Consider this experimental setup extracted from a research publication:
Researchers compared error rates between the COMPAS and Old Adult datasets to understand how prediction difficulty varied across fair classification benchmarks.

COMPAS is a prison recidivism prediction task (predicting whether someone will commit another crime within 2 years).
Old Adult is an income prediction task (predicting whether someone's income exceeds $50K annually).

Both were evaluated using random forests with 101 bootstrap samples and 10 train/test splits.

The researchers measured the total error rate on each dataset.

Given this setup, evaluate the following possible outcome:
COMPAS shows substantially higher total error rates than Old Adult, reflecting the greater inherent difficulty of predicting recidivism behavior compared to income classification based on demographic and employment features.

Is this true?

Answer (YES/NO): YES